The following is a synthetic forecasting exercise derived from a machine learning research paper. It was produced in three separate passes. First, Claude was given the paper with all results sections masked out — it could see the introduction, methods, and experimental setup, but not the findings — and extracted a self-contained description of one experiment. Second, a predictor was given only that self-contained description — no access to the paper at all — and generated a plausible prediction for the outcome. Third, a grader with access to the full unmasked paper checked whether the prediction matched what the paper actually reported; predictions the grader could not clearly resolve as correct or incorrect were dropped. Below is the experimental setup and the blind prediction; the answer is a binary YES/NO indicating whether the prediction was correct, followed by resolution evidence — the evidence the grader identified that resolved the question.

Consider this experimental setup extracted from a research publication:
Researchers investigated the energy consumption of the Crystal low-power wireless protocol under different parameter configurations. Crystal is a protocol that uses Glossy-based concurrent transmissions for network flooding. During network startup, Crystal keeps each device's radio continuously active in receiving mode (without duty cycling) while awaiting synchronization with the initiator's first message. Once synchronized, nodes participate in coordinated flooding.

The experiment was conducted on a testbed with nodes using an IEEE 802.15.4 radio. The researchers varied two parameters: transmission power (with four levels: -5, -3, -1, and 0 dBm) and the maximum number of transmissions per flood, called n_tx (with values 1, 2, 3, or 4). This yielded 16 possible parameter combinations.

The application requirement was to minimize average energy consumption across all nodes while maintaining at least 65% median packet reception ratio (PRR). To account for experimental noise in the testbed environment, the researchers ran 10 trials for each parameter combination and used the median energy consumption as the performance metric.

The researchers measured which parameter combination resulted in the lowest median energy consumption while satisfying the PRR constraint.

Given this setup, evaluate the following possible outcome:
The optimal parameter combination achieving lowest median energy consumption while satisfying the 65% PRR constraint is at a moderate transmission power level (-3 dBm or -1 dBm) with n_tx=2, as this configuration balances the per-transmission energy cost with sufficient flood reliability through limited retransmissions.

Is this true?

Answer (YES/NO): NO